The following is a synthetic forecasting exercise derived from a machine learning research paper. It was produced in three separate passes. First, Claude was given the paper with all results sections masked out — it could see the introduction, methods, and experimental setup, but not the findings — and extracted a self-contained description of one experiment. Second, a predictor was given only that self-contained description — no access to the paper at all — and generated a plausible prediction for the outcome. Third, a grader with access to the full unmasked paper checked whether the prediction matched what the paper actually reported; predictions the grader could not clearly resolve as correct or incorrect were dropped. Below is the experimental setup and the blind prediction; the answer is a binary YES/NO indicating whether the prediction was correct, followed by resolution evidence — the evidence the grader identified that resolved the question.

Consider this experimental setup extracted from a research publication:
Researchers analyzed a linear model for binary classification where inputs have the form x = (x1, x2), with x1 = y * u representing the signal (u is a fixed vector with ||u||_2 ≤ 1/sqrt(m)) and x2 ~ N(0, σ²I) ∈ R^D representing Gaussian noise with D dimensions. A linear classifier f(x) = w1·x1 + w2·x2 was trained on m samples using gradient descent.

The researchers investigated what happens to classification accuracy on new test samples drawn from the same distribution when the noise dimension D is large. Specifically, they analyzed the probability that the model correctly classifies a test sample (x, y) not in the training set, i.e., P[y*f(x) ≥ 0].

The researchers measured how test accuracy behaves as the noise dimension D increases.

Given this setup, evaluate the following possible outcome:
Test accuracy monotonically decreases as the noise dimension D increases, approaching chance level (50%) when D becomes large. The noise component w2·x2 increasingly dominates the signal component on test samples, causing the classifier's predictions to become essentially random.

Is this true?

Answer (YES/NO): YES